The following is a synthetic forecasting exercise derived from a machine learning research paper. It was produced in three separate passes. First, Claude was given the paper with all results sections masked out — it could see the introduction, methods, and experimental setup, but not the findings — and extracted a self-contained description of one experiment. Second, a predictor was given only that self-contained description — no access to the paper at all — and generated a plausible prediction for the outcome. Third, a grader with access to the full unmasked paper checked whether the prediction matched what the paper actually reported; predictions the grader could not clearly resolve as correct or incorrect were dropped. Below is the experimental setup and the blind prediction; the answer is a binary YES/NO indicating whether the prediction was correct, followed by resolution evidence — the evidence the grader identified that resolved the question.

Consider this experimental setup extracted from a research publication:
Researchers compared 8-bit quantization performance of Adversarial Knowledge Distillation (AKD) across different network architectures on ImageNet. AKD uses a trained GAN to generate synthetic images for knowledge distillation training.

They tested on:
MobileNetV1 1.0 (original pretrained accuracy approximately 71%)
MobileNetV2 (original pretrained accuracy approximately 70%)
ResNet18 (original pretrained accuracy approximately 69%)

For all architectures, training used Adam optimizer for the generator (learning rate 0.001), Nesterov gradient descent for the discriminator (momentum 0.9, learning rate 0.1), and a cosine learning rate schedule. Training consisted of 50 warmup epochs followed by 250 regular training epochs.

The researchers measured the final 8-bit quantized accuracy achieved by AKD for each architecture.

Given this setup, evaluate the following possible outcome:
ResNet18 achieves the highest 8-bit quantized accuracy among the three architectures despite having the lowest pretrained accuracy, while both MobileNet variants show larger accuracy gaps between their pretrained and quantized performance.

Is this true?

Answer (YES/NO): NO